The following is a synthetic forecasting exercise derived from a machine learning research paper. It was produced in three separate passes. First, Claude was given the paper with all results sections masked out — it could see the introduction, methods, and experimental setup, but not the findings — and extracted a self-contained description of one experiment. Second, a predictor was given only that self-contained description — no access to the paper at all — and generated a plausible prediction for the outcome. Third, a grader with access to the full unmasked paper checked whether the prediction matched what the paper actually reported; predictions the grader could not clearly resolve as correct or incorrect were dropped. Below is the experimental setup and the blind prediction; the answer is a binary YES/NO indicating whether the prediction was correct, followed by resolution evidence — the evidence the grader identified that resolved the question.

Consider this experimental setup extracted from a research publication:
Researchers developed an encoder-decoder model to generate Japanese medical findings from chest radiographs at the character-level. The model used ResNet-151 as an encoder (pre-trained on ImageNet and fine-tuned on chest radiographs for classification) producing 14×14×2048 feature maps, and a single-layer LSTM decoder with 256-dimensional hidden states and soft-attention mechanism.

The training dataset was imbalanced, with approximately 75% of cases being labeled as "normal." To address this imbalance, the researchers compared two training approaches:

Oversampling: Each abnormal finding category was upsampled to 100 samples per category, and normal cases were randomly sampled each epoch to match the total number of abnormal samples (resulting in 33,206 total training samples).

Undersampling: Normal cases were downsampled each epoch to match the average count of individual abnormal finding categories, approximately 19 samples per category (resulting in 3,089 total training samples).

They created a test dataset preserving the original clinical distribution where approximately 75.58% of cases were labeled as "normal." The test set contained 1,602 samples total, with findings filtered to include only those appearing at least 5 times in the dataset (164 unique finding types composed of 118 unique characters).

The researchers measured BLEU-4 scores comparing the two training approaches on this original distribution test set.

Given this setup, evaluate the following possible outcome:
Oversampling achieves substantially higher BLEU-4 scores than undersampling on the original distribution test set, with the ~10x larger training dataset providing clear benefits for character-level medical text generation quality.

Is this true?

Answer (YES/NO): YES